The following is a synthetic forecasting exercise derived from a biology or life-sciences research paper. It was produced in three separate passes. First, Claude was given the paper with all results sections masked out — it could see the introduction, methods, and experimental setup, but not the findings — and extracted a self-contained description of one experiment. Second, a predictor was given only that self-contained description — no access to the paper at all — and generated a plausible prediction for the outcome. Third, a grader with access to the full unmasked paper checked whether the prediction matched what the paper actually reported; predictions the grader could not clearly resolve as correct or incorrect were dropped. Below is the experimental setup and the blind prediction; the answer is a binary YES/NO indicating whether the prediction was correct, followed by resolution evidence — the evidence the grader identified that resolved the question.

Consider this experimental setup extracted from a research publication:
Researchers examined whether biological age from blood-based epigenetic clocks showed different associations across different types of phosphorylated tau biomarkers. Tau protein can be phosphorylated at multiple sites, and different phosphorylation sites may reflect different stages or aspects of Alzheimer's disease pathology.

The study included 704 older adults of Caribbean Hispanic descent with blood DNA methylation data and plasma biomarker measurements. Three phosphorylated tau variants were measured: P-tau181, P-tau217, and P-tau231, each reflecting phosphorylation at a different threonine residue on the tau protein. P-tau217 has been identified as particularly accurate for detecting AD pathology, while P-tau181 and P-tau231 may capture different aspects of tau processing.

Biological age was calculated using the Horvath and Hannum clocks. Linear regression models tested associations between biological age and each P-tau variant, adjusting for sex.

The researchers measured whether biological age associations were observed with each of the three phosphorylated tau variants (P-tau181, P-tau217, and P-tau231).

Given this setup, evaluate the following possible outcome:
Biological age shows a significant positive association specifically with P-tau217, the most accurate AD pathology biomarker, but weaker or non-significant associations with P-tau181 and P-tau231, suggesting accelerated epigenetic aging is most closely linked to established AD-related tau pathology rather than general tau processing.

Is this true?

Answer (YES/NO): NO